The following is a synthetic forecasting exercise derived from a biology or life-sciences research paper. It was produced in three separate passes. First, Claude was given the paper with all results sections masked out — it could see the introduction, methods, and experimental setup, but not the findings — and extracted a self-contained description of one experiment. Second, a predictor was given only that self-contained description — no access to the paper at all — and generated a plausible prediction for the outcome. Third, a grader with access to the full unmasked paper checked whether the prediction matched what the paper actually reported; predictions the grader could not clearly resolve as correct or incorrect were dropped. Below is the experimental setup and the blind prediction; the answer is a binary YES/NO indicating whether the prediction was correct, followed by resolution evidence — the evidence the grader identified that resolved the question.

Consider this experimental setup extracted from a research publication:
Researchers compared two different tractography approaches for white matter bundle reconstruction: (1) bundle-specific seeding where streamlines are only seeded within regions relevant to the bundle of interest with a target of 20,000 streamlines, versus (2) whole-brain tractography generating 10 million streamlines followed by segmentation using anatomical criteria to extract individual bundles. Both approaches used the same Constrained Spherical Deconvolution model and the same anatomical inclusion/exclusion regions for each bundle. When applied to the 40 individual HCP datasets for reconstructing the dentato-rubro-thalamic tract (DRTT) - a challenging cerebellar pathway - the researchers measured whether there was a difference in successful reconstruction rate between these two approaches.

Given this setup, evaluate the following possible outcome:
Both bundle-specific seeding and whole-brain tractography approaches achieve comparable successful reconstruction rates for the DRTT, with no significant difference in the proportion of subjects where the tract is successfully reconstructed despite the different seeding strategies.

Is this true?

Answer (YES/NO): NO